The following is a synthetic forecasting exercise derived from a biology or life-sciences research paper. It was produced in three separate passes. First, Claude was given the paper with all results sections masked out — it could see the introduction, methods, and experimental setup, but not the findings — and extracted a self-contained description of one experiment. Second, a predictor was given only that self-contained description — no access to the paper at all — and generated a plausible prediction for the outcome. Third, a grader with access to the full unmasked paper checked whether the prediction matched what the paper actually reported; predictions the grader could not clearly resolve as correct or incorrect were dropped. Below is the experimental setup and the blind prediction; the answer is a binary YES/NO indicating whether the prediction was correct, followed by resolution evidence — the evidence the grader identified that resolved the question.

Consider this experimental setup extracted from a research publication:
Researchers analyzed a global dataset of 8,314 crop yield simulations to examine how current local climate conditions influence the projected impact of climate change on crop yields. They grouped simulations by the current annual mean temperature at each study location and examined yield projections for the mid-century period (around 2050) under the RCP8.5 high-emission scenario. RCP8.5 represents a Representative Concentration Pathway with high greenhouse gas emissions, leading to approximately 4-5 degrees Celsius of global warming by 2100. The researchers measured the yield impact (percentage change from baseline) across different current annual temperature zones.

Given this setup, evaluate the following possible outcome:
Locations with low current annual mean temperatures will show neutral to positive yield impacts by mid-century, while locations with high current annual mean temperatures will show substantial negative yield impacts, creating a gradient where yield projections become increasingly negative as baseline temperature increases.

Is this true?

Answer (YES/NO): YES